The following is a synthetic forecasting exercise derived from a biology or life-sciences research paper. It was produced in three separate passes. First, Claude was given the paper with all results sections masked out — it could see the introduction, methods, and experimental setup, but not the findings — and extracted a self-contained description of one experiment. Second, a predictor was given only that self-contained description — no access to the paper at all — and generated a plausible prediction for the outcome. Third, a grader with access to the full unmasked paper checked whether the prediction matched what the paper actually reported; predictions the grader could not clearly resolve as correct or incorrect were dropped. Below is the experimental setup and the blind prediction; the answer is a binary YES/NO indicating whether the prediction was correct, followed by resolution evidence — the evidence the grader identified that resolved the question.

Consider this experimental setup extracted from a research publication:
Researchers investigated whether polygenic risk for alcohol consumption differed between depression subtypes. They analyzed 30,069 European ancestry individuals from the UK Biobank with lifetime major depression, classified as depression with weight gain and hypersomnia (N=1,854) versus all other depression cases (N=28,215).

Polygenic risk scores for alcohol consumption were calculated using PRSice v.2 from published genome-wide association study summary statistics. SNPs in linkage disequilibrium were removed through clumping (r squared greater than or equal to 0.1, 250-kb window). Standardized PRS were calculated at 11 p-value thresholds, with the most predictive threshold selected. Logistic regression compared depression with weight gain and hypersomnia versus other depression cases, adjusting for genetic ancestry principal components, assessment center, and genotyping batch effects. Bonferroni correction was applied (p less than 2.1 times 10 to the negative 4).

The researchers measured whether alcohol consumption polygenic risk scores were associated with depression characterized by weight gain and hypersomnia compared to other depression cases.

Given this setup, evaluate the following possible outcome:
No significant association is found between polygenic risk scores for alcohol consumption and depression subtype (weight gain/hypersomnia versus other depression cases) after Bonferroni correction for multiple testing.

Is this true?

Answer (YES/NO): NO